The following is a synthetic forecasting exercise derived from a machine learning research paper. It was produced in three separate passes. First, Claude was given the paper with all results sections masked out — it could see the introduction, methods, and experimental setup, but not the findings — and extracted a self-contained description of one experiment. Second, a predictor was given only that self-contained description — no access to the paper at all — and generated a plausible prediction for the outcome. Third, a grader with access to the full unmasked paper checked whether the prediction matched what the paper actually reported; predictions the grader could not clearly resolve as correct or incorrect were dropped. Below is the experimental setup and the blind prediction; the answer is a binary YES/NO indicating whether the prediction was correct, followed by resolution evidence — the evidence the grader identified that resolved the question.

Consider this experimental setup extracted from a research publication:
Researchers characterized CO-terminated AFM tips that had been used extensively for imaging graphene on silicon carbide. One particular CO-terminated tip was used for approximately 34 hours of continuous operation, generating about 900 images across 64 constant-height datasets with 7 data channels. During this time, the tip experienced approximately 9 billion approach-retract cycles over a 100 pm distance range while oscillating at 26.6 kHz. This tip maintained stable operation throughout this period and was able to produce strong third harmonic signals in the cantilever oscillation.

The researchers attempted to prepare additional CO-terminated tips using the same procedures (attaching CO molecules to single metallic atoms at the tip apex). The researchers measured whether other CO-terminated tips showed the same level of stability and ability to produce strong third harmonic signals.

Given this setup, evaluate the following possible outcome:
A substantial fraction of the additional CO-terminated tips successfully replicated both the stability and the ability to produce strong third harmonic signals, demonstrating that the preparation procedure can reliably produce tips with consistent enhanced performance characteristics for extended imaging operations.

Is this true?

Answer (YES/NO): NO